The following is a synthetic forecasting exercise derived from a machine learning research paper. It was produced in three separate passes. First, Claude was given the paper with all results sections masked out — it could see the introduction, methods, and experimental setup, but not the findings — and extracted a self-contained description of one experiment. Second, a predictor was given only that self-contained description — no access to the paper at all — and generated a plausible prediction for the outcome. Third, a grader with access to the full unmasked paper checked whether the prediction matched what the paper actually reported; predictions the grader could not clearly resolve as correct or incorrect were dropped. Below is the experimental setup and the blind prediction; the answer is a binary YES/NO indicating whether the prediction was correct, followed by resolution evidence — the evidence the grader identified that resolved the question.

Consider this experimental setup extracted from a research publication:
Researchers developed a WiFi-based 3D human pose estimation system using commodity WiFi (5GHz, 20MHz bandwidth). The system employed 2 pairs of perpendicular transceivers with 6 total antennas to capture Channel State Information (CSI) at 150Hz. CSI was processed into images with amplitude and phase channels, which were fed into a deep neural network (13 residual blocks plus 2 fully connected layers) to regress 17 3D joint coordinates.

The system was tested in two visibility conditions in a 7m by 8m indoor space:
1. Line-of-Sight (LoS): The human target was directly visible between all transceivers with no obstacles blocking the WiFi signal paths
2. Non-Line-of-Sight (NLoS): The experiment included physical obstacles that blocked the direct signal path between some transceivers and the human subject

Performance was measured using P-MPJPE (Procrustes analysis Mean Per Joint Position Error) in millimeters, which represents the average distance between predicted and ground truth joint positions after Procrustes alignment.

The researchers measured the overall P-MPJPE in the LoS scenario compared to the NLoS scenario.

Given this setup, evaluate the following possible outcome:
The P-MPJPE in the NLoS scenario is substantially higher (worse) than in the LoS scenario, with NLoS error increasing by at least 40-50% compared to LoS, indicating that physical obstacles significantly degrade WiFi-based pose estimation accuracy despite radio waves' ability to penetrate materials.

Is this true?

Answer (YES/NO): NO